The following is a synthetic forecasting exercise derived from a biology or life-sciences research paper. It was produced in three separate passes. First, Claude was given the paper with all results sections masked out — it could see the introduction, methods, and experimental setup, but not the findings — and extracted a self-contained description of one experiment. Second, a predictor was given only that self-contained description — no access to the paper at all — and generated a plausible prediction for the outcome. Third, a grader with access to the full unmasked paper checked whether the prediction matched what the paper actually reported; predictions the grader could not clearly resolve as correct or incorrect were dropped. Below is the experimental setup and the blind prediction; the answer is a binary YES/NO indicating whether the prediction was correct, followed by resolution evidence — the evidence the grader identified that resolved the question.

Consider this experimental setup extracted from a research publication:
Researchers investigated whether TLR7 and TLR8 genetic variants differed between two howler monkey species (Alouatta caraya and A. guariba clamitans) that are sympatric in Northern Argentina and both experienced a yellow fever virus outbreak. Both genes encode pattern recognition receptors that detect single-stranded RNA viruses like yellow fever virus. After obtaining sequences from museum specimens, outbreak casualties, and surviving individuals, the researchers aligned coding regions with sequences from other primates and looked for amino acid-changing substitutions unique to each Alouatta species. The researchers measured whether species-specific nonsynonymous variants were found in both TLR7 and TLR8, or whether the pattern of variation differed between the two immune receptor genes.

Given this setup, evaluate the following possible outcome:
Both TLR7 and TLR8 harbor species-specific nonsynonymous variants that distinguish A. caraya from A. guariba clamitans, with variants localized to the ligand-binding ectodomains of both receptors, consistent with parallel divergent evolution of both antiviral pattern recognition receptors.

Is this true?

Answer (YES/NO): NO